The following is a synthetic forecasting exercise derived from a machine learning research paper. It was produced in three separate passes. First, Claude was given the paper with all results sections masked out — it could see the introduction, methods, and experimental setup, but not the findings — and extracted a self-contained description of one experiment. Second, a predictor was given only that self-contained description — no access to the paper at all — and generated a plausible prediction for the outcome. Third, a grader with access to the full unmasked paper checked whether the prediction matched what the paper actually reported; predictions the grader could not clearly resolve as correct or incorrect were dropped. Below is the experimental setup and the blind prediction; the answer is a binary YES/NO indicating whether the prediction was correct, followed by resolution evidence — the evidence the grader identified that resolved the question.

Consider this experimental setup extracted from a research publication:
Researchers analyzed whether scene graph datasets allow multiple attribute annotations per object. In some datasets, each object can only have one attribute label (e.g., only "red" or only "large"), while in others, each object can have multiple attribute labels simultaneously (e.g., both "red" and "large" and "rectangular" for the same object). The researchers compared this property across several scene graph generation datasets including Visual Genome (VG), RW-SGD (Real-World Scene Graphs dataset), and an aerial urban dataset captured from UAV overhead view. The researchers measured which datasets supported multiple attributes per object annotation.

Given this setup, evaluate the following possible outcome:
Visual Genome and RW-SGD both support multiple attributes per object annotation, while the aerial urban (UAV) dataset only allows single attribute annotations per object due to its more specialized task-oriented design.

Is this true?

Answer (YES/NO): NO